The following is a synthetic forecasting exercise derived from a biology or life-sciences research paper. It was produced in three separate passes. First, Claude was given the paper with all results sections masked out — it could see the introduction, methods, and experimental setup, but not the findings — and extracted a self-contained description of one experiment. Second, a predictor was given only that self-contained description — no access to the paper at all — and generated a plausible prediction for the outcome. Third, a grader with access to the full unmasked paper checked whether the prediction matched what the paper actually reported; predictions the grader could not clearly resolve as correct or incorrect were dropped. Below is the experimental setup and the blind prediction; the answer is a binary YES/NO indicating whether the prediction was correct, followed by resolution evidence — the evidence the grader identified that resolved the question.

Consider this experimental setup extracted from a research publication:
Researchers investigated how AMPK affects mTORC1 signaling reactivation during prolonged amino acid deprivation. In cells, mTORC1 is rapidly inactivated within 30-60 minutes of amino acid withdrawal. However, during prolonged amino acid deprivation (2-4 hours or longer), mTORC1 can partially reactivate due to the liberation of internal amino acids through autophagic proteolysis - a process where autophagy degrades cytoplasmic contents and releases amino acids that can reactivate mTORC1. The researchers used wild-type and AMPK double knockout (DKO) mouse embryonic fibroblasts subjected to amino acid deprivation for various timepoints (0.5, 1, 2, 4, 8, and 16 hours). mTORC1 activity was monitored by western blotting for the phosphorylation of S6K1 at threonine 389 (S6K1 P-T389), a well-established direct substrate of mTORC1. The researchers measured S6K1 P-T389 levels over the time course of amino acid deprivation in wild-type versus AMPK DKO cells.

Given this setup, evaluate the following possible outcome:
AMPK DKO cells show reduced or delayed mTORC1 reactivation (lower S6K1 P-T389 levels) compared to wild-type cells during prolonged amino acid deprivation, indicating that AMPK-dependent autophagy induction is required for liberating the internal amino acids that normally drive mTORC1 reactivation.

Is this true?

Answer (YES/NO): NO